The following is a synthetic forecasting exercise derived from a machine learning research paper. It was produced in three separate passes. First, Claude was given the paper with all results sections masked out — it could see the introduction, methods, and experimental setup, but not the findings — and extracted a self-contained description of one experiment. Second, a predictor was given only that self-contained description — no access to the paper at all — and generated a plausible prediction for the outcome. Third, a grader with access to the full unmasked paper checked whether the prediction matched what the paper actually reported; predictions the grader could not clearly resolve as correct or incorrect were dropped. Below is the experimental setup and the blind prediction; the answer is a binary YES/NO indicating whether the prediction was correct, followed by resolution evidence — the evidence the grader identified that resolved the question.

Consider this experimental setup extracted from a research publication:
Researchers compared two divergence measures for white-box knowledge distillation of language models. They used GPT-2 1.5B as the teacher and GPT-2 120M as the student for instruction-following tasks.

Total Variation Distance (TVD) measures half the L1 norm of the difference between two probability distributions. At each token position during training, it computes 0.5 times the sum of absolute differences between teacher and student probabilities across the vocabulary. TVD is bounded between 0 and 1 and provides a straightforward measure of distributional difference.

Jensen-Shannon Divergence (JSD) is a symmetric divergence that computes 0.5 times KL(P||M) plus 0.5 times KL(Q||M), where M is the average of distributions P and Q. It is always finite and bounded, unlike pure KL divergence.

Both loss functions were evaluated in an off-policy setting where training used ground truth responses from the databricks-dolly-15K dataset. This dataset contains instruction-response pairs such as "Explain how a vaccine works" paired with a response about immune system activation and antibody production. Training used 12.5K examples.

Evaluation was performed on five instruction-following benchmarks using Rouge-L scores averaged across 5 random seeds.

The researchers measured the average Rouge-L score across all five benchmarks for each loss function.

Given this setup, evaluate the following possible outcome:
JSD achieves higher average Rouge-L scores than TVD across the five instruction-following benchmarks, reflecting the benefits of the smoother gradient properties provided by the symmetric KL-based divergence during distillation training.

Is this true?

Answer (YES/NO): NO